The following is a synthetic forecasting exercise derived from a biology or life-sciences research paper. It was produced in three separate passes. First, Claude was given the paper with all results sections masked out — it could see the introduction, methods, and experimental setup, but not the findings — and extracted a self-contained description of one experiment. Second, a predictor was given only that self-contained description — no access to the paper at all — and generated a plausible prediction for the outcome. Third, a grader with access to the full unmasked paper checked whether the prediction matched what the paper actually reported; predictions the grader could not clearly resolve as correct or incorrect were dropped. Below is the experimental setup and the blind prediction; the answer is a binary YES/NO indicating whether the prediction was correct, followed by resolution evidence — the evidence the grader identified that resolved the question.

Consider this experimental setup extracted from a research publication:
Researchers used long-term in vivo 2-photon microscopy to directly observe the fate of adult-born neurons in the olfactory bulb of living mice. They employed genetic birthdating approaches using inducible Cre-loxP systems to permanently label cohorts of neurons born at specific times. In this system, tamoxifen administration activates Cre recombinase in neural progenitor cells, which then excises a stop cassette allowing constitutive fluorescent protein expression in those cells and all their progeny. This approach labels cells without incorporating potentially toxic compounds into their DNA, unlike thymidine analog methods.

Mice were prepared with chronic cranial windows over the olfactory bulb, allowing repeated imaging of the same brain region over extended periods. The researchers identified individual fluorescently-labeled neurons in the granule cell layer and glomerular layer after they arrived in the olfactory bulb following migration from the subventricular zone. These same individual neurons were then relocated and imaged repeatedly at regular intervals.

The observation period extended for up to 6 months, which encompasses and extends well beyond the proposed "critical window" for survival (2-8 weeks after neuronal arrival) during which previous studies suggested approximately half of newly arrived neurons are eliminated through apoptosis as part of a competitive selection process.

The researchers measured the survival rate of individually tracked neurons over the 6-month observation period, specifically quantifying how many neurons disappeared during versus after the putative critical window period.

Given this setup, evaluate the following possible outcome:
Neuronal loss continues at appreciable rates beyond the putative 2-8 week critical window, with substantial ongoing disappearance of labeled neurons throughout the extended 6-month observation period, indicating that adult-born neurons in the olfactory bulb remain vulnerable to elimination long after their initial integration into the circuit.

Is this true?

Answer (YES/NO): NO